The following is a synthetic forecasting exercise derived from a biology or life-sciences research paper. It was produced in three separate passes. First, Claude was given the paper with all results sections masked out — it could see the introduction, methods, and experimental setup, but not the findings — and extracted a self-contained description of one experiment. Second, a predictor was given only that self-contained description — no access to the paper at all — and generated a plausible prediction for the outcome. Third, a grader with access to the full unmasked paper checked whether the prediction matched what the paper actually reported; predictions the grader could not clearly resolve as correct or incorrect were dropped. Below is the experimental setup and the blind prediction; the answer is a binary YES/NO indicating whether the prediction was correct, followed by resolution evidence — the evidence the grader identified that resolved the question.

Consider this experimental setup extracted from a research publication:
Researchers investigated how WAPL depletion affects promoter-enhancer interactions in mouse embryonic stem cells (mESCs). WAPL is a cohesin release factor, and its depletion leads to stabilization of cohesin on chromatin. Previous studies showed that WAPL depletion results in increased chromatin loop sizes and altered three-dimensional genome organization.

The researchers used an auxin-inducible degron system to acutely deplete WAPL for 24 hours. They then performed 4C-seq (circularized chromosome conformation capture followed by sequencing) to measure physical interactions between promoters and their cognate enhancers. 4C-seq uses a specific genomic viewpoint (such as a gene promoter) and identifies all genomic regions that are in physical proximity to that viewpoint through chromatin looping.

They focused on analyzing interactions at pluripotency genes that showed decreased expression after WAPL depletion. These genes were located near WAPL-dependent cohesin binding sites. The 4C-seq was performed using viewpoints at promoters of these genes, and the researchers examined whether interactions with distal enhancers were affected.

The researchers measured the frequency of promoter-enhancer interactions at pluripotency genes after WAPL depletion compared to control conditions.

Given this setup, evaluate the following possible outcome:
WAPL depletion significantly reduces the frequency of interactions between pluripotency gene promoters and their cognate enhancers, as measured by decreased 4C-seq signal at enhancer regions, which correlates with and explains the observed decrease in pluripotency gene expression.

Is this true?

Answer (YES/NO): YES